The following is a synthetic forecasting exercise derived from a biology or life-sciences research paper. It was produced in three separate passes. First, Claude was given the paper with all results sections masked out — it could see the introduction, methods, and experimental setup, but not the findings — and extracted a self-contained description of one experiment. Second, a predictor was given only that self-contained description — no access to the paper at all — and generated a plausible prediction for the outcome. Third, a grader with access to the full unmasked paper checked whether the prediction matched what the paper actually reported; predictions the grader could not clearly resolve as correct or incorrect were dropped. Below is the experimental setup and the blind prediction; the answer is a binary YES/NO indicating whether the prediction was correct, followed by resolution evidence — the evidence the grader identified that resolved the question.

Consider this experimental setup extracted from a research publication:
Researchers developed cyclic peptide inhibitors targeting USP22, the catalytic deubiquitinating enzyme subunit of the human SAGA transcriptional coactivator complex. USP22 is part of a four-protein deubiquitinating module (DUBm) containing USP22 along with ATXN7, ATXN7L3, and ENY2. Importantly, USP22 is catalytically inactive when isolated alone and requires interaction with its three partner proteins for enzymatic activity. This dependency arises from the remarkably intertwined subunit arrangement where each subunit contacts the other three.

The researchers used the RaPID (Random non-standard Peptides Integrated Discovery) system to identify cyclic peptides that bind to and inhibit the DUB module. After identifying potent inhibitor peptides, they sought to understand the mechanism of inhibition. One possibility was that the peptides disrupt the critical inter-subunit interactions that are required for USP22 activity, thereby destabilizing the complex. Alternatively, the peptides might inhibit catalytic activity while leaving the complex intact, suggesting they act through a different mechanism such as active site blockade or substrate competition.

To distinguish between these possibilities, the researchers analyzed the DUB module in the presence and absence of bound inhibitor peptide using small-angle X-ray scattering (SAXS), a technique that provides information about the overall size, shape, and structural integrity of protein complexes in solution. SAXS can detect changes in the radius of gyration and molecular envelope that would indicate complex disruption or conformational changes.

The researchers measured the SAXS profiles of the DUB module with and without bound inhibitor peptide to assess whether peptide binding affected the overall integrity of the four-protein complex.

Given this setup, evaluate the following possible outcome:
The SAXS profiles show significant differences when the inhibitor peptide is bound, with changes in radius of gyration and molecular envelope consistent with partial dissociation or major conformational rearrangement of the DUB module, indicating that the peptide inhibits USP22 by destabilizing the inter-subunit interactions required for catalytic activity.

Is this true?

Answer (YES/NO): NO